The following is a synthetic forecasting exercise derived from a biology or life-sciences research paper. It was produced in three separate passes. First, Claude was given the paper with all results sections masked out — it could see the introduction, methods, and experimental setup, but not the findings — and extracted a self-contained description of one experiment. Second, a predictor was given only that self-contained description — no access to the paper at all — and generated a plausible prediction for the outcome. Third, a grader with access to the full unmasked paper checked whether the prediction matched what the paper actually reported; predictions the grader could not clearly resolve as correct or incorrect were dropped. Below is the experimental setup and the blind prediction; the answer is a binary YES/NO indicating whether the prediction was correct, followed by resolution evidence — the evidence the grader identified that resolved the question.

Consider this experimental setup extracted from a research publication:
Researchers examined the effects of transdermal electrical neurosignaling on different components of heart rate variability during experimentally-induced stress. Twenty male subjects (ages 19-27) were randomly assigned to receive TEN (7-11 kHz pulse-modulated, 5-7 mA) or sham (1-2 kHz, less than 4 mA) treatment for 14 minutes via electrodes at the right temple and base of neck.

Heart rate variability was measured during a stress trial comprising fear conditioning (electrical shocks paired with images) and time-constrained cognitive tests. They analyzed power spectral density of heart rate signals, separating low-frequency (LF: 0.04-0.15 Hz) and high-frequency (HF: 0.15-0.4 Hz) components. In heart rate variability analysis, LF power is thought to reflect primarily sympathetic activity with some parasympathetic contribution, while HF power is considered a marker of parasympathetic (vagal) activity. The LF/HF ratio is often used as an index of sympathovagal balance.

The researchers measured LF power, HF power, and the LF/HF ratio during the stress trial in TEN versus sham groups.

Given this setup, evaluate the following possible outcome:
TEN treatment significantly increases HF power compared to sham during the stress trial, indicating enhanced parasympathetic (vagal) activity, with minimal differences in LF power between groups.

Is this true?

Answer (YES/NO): NO